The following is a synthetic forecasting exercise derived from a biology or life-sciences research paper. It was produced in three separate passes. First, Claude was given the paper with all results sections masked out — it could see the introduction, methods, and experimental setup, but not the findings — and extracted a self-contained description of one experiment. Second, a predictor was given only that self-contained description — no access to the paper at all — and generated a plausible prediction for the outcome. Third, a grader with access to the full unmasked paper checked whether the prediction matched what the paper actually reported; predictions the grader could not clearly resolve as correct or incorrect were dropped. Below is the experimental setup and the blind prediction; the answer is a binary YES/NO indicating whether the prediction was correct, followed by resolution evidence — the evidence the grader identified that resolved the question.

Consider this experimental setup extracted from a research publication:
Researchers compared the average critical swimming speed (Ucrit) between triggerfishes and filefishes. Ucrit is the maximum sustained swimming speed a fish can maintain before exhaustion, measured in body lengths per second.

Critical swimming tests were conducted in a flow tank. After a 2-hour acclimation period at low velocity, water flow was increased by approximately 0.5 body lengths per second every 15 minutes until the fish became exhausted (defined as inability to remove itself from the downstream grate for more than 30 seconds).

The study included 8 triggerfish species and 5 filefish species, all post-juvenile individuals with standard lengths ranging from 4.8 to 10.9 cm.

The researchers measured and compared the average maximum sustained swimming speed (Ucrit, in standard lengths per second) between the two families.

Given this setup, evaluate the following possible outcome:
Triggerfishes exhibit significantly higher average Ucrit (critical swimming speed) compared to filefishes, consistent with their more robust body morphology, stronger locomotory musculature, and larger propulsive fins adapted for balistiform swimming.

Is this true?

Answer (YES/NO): NO